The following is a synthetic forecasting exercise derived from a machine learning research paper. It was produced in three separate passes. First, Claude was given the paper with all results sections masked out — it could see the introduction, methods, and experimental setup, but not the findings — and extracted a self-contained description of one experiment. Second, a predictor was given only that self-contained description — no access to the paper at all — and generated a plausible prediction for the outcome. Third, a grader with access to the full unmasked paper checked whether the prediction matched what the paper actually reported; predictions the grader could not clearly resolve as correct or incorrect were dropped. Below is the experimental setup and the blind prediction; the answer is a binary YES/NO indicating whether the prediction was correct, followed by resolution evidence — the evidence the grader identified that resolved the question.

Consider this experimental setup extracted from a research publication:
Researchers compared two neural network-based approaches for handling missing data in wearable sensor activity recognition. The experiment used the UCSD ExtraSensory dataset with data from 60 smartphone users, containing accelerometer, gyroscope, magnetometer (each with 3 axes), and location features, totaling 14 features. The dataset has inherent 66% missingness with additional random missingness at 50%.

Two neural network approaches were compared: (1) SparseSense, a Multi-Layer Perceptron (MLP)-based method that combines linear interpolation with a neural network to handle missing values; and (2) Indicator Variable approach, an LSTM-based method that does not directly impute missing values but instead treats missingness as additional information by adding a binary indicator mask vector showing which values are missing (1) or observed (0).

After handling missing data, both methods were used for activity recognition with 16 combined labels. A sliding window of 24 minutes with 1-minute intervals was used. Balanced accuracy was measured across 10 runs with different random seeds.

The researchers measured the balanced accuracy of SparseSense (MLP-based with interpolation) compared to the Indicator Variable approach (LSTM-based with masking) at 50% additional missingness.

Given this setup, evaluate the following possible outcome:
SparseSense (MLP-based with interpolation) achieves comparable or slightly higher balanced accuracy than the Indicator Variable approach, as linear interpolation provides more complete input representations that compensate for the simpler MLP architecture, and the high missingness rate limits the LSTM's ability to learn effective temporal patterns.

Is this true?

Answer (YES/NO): YES